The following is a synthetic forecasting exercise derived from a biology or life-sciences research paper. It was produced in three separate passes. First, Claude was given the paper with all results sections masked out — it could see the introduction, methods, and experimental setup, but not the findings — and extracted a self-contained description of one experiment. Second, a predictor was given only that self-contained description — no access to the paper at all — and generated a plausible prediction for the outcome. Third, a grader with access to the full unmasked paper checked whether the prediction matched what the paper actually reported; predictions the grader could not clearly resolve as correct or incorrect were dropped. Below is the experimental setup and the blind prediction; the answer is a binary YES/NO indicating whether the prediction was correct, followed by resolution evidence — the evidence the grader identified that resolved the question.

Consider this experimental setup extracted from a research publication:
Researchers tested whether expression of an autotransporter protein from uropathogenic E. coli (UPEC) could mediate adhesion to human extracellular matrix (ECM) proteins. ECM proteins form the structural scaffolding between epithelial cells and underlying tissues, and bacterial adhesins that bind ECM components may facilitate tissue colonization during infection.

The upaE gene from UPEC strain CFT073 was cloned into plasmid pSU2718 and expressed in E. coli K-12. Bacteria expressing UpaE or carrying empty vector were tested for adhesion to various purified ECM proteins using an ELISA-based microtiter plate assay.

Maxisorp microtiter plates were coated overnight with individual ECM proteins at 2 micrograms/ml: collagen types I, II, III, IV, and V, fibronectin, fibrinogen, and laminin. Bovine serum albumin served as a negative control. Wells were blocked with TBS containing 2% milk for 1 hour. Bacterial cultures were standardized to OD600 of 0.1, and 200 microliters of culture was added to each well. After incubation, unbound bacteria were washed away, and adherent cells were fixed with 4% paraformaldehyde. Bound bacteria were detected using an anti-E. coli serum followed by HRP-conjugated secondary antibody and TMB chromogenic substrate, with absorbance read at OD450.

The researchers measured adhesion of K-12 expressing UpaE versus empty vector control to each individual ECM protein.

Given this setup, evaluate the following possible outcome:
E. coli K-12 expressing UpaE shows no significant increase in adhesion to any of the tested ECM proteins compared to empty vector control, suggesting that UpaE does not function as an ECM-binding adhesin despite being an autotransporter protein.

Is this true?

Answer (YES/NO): NO